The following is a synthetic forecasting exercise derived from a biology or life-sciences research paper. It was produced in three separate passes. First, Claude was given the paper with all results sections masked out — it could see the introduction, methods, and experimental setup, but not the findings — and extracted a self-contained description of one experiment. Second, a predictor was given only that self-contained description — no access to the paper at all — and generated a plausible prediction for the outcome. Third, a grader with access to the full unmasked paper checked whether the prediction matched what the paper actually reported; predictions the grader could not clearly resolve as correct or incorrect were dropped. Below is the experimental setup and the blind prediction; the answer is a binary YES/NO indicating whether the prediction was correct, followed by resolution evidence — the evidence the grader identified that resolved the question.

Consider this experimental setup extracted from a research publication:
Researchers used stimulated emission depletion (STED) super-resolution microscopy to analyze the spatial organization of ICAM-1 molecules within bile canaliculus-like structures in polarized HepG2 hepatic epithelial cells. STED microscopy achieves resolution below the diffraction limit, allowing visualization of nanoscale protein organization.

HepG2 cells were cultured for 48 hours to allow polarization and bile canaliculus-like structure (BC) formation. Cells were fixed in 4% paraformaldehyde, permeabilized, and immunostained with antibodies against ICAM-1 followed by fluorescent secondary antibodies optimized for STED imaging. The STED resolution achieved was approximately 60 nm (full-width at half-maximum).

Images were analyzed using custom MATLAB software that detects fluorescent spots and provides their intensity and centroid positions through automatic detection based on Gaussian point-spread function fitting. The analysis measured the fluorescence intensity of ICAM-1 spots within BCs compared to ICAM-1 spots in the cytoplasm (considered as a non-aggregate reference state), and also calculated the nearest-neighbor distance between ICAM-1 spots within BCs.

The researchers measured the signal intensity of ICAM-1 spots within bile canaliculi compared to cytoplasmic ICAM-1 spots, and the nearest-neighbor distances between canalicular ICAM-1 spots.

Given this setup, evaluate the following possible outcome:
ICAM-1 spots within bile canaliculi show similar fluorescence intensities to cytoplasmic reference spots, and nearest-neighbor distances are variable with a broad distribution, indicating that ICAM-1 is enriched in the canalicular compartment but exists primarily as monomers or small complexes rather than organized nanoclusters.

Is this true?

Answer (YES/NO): NO